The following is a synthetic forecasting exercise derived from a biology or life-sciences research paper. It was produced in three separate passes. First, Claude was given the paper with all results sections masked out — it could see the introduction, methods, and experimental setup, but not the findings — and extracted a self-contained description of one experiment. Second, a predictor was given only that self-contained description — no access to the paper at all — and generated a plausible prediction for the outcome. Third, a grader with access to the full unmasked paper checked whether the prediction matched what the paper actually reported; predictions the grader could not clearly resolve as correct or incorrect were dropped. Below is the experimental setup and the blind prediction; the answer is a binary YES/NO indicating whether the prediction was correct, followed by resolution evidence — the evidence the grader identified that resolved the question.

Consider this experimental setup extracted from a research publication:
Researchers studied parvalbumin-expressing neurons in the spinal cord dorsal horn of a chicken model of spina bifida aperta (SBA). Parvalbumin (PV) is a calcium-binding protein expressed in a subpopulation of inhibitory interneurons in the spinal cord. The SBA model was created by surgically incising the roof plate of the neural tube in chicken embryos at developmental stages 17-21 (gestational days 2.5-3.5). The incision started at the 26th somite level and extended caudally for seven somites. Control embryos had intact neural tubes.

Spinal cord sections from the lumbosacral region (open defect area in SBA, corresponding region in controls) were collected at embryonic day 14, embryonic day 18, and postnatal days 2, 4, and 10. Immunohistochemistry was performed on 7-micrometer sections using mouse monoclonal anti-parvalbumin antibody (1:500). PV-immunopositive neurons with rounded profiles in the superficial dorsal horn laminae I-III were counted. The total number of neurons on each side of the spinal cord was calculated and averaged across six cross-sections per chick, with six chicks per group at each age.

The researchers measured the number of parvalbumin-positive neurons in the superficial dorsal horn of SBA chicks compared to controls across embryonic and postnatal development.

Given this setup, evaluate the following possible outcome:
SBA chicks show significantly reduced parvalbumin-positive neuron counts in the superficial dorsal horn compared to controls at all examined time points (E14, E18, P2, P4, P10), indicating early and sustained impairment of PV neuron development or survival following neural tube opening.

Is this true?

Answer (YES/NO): NO